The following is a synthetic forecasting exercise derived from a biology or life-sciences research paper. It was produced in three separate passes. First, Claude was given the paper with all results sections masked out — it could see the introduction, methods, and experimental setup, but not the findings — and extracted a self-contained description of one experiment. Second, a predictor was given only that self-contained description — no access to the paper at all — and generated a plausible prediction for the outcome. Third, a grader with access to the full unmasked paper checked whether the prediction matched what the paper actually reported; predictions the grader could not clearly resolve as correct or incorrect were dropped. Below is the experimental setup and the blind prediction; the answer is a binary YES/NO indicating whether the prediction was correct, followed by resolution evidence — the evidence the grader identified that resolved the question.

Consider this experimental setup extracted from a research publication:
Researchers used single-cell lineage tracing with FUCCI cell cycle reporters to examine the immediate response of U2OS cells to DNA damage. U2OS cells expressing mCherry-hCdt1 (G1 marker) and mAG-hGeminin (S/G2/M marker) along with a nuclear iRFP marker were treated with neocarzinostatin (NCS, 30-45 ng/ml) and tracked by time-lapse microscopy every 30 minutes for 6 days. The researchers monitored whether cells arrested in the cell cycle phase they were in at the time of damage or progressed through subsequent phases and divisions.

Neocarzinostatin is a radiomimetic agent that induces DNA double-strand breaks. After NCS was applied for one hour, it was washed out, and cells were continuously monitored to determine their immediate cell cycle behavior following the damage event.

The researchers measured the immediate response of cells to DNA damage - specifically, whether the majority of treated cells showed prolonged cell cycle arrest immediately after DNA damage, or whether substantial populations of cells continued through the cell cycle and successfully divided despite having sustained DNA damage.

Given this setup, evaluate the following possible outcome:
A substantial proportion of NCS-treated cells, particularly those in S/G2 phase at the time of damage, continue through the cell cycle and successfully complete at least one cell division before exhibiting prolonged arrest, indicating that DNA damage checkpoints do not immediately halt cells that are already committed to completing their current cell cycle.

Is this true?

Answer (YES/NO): NO